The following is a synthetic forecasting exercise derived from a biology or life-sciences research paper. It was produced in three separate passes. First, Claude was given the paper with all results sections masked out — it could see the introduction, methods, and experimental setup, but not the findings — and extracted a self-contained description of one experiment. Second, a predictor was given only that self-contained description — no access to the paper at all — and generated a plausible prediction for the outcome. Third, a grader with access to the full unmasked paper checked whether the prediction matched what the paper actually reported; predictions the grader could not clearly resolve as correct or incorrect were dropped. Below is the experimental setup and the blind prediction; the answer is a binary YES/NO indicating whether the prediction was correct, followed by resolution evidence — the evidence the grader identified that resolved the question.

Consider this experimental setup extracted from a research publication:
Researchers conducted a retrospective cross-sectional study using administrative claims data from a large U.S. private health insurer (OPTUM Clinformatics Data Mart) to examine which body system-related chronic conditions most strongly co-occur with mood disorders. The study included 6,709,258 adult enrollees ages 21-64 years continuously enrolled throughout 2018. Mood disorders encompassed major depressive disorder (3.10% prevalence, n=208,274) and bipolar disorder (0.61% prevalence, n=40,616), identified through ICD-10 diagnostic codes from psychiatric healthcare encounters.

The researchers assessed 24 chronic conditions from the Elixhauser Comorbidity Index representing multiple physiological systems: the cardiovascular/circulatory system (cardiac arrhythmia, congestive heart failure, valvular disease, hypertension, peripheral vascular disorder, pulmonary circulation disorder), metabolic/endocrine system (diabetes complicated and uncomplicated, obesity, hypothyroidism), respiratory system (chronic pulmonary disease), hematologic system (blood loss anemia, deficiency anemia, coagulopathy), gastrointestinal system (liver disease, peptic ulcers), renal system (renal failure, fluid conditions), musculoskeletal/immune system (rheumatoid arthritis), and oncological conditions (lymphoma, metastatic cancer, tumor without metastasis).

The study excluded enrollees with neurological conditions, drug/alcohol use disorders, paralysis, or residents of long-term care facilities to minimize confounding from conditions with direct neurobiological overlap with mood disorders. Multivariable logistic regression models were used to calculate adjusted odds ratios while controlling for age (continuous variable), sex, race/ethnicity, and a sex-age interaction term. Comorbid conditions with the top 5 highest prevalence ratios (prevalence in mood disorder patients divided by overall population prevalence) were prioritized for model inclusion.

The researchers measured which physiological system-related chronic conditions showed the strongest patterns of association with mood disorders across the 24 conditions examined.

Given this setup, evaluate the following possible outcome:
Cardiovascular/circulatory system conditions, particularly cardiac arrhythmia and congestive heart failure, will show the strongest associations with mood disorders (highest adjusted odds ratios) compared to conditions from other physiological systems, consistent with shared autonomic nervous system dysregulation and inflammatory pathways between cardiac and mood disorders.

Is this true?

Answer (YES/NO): NO